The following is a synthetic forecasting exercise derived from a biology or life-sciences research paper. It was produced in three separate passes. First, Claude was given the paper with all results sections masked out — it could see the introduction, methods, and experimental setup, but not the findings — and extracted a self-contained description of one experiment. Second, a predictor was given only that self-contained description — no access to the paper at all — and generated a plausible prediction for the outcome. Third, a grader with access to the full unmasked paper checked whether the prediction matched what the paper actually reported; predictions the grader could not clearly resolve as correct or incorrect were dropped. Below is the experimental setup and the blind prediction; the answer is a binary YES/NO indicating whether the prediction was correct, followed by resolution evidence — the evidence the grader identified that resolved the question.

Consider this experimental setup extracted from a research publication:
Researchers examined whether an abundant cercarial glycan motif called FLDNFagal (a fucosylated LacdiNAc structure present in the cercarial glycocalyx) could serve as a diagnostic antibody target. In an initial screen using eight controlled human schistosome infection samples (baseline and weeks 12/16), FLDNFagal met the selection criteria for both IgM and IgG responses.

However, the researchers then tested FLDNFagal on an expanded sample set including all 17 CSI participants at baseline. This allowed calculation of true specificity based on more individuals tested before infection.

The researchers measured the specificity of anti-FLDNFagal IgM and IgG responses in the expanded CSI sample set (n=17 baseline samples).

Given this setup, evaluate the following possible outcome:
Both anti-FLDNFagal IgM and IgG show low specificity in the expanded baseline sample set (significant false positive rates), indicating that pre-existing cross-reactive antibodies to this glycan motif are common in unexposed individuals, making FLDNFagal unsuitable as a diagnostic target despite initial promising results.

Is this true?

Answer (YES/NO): YES